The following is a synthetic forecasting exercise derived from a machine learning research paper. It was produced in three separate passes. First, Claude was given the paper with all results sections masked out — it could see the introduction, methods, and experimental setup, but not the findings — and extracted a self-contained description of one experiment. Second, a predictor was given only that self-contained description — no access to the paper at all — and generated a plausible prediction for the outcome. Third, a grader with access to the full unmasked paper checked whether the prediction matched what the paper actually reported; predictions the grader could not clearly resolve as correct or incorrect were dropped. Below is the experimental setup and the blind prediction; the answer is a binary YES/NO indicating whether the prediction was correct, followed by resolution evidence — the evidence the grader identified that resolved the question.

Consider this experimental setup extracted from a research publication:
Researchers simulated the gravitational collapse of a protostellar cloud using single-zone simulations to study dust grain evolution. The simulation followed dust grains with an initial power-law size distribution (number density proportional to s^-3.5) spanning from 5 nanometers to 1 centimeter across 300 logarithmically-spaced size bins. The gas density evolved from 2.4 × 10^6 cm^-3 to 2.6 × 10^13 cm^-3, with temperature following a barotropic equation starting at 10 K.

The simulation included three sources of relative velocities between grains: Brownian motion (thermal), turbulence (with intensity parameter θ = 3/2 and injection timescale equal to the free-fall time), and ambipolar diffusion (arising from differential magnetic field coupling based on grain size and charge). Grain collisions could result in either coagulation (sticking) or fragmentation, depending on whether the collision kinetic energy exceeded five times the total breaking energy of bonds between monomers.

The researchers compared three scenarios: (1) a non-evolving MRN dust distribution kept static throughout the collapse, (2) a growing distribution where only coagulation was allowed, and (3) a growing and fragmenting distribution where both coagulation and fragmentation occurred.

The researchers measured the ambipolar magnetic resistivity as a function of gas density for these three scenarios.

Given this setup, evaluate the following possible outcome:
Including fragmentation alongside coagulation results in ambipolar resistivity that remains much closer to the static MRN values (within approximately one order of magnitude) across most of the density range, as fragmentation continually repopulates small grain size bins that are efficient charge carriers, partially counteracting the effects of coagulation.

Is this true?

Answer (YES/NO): NO